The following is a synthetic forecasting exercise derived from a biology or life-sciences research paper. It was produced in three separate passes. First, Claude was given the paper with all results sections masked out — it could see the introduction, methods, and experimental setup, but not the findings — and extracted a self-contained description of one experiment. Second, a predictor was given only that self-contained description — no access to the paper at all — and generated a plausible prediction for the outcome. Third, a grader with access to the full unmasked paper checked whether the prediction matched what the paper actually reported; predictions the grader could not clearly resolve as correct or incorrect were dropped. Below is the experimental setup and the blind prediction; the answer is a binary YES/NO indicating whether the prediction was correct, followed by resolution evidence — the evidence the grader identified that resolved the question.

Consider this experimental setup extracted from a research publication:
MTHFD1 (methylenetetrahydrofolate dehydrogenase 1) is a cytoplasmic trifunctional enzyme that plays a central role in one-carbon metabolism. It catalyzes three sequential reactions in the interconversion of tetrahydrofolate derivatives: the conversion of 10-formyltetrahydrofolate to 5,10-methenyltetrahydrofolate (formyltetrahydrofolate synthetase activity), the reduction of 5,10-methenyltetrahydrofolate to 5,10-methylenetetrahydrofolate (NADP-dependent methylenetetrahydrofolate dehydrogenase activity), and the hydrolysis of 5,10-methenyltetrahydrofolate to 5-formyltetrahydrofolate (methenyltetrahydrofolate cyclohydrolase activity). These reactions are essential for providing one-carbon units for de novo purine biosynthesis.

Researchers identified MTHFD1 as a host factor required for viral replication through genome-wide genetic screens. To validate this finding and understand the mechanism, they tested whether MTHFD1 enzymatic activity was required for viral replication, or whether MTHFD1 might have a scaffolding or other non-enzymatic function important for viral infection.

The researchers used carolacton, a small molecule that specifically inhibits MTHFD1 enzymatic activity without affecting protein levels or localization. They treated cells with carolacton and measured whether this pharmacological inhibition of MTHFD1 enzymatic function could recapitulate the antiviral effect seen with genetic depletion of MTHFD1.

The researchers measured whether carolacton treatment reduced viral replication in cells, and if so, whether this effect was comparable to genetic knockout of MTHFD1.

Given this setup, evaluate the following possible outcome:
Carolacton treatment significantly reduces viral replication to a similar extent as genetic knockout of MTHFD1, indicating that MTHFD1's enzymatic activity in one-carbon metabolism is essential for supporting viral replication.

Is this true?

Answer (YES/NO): YES